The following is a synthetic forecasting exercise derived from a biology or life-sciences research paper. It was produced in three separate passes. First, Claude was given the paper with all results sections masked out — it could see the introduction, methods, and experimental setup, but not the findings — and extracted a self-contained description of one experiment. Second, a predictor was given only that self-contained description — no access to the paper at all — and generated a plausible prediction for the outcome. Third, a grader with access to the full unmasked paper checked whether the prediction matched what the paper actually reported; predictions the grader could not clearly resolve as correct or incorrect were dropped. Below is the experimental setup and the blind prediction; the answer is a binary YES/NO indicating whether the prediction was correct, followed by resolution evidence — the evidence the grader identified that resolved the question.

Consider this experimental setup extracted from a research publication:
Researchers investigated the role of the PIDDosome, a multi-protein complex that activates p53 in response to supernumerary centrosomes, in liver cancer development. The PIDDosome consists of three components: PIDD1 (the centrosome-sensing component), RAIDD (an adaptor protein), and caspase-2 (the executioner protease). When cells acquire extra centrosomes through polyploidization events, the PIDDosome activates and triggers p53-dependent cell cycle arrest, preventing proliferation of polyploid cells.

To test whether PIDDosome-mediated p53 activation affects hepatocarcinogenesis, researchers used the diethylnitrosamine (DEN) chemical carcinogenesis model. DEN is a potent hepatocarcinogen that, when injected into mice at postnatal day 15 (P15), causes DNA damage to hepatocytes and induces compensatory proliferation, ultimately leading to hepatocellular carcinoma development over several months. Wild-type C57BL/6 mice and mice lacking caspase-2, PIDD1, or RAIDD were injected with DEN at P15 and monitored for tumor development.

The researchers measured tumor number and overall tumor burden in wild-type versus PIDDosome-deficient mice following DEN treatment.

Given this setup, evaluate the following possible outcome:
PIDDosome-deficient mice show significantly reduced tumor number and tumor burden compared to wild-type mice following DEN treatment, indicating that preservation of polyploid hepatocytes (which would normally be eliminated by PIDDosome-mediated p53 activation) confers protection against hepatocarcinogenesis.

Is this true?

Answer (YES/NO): YES